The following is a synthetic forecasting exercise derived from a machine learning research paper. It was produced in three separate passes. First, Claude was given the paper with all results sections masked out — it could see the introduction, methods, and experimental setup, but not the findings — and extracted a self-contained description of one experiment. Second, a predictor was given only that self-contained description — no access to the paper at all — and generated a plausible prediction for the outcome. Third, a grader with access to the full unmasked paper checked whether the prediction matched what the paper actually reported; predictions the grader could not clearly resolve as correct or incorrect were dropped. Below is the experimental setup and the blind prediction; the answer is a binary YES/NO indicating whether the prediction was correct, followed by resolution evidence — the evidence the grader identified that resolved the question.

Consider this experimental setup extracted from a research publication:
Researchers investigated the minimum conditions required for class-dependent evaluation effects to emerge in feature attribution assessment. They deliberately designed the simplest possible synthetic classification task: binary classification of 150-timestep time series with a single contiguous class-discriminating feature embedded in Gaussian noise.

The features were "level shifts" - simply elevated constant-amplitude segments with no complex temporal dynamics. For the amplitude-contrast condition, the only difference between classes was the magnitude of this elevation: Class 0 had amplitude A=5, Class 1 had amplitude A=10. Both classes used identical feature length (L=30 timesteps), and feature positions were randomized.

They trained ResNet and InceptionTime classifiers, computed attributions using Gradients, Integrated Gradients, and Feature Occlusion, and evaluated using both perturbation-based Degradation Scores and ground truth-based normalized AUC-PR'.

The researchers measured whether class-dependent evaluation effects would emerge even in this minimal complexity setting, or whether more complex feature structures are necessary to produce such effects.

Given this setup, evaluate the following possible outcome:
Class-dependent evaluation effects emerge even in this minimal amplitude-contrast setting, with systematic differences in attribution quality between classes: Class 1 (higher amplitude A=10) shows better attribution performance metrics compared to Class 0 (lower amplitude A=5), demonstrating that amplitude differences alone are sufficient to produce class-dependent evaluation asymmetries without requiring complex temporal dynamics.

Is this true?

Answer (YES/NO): YES